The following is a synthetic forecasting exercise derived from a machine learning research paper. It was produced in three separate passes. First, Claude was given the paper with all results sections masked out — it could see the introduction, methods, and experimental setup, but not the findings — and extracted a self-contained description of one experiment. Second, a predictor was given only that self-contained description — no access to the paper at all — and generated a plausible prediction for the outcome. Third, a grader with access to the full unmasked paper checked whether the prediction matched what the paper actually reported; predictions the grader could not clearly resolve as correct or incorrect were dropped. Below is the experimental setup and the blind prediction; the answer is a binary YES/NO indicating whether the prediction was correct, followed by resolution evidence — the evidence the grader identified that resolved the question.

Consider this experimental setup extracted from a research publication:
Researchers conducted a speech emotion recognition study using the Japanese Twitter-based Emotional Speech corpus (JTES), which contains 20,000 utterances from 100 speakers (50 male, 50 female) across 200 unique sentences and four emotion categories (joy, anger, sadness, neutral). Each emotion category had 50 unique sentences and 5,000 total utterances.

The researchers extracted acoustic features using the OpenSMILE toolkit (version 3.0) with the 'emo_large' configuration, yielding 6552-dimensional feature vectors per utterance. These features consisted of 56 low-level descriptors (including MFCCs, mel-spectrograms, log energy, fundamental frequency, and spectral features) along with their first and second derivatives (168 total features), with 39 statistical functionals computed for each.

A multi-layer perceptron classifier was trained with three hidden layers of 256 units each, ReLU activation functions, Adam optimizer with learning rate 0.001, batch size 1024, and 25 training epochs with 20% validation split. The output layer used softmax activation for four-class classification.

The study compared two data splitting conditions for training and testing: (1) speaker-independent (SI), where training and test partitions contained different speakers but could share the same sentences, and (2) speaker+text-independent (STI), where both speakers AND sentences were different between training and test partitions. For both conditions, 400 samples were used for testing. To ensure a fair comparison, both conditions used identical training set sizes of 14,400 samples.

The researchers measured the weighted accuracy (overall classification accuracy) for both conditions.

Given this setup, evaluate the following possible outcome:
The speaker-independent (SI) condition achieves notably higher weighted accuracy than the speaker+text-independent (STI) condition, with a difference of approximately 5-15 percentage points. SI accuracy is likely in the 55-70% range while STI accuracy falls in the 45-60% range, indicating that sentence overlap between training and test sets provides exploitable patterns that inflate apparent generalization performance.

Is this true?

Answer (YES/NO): NO